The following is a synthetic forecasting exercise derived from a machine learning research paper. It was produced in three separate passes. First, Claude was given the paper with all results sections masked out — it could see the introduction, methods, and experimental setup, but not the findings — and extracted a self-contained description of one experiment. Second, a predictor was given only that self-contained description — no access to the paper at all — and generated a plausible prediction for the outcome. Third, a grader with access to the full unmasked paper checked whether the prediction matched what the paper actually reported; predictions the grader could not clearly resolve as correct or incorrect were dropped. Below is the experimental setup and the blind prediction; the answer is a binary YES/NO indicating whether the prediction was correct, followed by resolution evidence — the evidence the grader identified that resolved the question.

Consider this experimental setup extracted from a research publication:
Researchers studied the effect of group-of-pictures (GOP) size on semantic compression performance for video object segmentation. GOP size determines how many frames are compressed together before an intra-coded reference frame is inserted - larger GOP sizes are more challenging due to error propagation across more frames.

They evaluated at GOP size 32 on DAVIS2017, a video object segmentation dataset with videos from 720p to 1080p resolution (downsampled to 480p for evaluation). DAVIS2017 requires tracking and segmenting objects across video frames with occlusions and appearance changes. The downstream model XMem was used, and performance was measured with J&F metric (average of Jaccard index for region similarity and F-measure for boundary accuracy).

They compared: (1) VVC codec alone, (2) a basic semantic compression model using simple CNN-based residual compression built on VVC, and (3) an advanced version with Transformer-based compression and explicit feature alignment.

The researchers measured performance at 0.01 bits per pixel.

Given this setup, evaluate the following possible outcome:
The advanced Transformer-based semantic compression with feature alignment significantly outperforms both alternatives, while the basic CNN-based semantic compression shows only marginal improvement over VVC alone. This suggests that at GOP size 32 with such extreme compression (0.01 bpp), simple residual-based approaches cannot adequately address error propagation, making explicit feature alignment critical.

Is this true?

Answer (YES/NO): NO